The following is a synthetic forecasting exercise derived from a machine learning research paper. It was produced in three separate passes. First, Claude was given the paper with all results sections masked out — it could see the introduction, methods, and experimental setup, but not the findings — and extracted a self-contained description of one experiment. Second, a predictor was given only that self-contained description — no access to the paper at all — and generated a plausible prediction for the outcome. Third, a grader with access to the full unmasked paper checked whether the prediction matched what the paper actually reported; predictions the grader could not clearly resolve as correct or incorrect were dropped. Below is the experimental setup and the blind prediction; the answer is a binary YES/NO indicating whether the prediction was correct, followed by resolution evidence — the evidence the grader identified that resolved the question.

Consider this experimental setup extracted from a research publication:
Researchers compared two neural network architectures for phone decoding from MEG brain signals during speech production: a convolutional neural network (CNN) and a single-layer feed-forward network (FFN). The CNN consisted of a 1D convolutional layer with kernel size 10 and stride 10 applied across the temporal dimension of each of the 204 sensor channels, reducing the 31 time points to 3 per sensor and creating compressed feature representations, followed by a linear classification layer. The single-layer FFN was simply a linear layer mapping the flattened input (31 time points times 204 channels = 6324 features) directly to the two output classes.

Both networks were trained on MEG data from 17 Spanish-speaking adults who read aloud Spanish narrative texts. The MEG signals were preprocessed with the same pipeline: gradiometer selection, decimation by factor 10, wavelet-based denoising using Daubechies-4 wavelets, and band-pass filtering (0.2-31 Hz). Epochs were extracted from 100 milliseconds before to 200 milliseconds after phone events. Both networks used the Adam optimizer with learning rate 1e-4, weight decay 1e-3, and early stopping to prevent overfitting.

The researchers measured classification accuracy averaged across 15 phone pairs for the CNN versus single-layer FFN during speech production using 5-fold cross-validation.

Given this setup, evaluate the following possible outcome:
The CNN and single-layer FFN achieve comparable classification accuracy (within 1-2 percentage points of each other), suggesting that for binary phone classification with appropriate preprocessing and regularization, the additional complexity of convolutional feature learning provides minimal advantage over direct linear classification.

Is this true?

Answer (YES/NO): NO